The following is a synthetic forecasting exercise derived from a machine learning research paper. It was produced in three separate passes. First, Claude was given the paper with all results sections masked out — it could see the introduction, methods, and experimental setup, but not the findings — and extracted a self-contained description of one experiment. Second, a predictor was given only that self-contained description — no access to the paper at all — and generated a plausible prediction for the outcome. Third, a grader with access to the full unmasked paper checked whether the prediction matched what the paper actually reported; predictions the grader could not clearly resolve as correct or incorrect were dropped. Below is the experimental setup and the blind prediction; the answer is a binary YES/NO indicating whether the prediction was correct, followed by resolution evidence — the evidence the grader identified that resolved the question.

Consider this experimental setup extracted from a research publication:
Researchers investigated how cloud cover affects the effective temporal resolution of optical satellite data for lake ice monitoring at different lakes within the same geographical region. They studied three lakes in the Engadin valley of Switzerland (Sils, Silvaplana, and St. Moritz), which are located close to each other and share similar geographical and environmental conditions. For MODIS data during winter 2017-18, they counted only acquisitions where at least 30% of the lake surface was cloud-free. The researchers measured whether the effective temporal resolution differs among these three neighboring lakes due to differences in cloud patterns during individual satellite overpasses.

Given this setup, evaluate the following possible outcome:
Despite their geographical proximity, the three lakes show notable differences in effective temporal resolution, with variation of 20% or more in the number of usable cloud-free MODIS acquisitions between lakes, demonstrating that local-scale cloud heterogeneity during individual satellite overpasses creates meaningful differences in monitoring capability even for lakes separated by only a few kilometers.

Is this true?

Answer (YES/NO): NO